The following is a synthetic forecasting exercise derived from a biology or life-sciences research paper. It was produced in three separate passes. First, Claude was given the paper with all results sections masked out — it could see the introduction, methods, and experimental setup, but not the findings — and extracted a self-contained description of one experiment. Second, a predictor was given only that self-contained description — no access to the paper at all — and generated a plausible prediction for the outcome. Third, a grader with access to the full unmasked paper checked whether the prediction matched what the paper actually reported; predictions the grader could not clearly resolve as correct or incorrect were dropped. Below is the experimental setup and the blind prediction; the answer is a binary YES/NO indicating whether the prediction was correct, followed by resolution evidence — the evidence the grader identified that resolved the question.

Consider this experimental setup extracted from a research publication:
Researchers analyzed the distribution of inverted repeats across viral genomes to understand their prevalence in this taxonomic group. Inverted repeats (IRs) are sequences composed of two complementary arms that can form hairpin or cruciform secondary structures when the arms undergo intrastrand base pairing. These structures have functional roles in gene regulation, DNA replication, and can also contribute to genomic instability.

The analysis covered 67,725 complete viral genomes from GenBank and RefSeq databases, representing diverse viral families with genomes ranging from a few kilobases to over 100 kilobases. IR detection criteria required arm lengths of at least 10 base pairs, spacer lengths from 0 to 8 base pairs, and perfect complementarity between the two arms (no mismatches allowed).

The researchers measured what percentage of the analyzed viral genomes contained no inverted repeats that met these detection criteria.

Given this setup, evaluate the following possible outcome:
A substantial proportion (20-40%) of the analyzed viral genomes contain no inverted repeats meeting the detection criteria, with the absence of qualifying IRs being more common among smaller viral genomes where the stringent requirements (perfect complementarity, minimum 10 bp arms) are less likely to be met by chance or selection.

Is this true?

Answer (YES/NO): NO